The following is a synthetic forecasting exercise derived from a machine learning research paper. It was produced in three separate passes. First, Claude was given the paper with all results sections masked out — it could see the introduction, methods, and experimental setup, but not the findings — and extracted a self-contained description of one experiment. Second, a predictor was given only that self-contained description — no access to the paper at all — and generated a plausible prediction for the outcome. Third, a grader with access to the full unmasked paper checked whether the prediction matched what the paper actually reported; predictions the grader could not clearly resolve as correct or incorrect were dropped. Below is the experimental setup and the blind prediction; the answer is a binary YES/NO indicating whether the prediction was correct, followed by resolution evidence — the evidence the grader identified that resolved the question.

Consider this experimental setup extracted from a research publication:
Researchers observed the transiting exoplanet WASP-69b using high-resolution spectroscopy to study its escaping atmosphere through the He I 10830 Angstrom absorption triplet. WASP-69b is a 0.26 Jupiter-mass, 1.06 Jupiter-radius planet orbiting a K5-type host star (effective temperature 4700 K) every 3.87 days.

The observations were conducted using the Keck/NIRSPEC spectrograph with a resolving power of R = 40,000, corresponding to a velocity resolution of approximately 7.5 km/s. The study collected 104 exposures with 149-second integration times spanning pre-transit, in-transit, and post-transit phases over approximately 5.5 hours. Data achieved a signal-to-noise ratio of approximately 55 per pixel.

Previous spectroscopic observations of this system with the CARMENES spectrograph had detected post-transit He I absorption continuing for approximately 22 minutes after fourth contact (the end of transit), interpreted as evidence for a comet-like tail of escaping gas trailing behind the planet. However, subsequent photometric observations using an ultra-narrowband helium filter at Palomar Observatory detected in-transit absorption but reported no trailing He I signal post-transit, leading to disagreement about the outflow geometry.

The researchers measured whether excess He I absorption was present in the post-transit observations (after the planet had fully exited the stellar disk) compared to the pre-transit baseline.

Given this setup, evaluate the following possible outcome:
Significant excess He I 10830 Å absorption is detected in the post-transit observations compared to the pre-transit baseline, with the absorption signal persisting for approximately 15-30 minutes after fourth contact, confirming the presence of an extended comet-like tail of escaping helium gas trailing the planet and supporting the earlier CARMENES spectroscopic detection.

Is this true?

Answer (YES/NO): NO